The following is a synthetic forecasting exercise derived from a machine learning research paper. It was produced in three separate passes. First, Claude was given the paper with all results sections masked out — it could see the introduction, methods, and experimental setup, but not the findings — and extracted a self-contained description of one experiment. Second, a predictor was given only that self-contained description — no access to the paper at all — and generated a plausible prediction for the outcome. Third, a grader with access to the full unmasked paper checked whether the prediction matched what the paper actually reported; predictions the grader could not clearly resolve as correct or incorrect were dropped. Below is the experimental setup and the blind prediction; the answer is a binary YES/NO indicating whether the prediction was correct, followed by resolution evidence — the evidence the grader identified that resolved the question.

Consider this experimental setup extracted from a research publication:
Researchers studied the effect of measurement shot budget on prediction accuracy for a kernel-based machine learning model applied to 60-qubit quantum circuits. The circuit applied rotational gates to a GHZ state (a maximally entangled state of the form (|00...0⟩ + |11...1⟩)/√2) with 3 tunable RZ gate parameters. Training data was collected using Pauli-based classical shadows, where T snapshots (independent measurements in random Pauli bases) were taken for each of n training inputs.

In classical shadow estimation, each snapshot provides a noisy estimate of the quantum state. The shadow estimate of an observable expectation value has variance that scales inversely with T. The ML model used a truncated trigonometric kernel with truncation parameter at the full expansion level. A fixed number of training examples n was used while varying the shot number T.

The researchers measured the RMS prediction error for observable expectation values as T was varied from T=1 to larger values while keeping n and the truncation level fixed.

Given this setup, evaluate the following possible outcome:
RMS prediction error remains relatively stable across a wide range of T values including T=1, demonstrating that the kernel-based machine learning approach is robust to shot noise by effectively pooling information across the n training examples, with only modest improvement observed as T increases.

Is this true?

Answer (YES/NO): NO